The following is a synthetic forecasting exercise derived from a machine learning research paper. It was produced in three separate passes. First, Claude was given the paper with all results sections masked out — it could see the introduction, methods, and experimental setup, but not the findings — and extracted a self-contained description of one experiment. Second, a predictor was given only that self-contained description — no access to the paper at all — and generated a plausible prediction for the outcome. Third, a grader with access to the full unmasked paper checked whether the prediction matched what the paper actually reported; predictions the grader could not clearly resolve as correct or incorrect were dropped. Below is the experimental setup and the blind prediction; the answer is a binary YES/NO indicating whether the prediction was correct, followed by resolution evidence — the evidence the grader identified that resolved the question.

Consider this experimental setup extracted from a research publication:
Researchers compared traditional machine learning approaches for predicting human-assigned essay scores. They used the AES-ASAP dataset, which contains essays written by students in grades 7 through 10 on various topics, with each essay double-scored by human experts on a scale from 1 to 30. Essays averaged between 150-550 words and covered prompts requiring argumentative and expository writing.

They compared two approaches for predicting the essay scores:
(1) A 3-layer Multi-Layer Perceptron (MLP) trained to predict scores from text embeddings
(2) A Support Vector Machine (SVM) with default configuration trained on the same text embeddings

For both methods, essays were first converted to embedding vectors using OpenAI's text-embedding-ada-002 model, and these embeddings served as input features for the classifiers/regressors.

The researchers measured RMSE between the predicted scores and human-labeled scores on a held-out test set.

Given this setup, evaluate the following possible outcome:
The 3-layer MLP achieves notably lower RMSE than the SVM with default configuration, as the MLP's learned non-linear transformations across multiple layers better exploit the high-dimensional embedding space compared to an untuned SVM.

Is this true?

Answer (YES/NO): NO